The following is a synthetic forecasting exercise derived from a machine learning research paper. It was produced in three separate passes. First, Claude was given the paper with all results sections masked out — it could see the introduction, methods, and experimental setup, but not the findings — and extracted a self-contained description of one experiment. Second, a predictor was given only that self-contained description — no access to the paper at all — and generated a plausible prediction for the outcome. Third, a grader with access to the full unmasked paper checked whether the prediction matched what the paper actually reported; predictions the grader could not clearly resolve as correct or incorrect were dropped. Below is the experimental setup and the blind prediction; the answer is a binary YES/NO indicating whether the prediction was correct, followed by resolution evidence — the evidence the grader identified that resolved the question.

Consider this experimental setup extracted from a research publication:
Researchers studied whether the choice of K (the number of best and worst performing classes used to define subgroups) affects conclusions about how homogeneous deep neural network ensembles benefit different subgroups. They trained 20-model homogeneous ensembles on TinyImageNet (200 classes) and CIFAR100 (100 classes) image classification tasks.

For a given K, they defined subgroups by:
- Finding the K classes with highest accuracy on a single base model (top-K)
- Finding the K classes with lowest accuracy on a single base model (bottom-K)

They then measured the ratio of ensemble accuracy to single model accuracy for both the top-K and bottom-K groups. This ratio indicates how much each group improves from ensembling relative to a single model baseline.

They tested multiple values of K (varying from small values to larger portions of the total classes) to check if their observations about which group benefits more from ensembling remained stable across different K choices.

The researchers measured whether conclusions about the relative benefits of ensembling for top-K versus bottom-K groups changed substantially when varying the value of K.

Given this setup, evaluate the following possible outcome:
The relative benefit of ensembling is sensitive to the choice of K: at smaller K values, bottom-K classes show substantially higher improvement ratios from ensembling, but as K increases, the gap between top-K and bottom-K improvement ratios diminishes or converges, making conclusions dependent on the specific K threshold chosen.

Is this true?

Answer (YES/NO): NO